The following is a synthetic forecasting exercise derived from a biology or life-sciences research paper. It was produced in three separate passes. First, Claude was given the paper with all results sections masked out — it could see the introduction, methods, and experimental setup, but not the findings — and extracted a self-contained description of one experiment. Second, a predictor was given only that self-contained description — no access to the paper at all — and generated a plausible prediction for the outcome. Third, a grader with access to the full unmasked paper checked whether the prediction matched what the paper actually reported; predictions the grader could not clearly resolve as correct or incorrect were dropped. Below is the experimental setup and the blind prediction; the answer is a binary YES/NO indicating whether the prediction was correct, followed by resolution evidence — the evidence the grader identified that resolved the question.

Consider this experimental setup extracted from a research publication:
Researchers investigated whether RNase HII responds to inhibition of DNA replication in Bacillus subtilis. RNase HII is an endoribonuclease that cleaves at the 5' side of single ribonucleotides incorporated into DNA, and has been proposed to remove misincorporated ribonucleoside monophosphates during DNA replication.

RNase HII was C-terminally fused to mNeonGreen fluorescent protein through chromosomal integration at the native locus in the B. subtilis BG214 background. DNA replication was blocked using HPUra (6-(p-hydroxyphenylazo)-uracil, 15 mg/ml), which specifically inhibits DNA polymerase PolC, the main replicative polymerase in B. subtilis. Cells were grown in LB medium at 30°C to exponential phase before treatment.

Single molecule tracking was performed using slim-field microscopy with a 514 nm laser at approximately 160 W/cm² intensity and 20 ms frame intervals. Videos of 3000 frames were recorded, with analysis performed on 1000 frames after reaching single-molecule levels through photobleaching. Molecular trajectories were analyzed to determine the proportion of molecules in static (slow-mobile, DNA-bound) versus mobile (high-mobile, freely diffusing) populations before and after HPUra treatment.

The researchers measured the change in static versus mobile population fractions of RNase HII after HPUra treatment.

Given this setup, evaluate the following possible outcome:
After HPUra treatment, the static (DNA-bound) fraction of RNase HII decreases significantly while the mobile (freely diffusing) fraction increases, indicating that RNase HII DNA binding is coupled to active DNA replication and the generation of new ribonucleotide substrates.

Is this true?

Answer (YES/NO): YES